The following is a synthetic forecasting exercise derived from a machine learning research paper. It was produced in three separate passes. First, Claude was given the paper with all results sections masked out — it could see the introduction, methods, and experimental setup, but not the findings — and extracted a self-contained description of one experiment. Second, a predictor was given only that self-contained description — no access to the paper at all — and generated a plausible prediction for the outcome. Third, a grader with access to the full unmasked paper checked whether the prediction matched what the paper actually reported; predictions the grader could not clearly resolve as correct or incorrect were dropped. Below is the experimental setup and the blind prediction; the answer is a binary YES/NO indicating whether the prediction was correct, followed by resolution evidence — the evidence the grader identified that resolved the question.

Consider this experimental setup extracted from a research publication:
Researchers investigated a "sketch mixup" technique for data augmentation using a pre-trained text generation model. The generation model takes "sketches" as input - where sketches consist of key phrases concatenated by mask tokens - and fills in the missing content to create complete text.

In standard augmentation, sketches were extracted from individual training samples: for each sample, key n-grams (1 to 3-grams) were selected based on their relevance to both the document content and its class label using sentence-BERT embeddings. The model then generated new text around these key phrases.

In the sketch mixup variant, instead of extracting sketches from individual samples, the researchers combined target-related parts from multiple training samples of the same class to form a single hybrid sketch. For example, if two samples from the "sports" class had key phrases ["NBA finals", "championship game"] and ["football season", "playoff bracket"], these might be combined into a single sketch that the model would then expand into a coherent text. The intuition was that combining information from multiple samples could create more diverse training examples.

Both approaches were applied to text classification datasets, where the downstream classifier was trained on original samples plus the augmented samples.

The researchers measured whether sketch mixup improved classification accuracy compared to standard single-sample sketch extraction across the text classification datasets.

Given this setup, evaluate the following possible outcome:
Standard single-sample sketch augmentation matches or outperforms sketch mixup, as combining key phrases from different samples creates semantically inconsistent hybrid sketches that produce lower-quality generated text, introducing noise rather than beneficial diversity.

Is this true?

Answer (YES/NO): NO